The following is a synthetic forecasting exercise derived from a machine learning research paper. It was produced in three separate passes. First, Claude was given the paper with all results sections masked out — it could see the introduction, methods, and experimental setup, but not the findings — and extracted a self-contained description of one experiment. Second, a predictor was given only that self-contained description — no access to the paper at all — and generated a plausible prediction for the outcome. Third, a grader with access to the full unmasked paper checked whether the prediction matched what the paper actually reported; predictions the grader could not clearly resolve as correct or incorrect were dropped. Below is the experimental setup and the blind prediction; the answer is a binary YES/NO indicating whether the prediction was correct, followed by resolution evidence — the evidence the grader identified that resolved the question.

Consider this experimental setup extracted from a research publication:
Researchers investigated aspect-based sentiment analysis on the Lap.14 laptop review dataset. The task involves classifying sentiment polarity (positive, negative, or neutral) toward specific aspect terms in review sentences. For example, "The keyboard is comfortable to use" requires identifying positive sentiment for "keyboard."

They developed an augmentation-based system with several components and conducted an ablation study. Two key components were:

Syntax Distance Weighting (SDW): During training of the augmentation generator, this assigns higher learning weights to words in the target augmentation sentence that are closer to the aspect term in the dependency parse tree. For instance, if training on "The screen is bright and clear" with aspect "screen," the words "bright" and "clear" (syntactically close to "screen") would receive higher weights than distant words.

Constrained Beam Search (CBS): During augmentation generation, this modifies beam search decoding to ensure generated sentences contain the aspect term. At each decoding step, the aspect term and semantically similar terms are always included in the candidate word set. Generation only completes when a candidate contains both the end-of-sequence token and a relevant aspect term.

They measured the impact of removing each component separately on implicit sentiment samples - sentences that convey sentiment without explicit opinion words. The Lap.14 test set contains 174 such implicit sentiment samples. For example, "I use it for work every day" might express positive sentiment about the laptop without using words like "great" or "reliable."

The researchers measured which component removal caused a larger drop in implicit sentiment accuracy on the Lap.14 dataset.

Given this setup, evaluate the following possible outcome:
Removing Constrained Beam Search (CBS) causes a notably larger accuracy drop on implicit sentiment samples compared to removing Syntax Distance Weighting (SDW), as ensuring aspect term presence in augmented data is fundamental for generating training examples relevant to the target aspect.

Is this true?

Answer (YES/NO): NO